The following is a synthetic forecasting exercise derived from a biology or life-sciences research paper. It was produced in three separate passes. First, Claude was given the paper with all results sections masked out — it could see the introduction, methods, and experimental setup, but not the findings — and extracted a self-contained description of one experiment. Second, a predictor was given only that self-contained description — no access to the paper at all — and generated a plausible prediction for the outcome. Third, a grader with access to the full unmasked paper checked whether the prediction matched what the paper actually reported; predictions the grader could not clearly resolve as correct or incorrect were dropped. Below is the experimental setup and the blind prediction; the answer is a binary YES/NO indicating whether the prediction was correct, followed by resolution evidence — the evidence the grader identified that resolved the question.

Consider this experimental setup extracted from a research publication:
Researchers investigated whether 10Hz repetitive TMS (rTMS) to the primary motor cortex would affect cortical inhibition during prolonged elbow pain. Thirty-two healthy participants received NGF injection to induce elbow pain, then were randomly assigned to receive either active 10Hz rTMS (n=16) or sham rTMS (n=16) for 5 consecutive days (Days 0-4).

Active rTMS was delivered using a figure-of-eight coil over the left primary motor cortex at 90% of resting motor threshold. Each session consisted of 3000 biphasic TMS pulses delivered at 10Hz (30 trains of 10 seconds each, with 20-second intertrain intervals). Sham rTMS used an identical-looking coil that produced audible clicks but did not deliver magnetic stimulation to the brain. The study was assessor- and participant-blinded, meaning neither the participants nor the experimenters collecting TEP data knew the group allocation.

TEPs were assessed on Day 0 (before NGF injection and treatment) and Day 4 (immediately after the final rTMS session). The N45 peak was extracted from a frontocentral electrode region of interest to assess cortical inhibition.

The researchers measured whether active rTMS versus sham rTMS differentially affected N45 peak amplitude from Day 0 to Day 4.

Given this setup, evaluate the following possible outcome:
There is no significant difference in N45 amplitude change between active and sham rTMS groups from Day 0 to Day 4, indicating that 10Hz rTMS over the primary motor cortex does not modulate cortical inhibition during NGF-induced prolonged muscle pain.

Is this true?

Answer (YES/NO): NO